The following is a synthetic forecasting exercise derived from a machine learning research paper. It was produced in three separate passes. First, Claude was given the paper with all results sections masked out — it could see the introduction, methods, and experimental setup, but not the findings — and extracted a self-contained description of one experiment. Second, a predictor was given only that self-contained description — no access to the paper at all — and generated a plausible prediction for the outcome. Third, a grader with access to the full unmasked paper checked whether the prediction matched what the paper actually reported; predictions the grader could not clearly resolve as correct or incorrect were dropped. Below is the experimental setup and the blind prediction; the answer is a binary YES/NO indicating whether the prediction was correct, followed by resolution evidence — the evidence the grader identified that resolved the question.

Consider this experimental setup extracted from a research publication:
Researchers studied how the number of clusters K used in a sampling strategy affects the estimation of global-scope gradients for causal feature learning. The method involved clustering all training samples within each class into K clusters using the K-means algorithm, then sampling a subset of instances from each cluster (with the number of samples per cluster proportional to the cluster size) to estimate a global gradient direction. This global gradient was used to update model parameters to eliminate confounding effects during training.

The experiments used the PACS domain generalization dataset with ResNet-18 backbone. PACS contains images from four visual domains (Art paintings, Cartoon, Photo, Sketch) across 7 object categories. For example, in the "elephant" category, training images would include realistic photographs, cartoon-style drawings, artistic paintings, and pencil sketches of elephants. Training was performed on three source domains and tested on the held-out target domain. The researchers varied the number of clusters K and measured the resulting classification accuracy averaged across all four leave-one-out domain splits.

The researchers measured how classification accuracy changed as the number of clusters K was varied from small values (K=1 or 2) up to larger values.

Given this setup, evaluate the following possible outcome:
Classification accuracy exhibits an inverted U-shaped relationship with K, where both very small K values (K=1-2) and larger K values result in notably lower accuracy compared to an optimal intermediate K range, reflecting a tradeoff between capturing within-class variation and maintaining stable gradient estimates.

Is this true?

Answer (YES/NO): NO